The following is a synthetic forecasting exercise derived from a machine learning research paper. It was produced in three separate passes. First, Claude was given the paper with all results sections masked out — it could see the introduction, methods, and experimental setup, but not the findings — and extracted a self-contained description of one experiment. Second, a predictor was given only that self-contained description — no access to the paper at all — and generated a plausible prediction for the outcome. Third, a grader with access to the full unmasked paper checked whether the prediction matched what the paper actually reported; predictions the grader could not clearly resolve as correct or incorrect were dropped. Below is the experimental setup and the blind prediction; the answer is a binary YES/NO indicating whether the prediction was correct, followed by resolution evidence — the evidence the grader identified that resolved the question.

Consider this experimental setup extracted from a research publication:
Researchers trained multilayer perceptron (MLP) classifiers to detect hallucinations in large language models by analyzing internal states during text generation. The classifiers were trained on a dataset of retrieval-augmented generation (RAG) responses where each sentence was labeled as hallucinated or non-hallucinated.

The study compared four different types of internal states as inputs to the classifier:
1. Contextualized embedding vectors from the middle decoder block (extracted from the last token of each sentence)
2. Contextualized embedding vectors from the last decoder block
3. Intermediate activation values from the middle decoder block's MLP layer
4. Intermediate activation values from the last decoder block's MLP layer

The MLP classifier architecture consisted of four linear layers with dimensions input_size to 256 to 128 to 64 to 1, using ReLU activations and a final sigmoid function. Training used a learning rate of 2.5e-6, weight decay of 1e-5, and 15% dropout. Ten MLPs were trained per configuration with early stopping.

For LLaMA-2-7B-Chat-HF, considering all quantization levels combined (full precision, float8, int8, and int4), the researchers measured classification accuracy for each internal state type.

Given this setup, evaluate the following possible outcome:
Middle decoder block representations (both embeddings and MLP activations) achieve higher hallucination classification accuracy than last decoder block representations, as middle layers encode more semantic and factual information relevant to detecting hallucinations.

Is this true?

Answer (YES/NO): YES